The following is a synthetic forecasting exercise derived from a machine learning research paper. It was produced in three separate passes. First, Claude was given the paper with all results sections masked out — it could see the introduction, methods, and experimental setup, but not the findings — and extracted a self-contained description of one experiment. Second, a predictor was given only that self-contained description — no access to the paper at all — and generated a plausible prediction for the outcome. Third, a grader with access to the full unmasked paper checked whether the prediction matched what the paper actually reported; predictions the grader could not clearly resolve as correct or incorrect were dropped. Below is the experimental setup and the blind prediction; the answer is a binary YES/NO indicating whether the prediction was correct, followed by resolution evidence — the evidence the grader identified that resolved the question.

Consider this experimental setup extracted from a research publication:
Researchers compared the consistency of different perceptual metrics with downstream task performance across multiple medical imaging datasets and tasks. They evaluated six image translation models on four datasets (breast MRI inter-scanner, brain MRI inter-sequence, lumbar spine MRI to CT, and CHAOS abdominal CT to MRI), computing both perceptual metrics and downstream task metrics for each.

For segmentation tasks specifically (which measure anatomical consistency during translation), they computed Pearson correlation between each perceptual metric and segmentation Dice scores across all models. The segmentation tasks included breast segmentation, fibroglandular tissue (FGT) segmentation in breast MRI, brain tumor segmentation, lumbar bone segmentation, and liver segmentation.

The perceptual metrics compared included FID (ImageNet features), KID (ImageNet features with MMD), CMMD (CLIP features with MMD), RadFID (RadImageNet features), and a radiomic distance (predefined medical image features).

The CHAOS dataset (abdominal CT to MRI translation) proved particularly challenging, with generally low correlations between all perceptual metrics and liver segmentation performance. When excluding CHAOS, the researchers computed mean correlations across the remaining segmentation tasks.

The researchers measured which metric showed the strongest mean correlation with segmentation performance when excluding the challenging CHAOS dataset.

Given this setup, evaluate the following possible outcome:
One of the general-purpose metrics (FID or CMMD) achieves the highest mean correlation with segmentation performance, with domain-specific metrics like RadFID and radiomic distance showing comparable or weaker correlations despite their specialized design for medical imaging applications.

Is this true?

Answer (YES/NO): NO